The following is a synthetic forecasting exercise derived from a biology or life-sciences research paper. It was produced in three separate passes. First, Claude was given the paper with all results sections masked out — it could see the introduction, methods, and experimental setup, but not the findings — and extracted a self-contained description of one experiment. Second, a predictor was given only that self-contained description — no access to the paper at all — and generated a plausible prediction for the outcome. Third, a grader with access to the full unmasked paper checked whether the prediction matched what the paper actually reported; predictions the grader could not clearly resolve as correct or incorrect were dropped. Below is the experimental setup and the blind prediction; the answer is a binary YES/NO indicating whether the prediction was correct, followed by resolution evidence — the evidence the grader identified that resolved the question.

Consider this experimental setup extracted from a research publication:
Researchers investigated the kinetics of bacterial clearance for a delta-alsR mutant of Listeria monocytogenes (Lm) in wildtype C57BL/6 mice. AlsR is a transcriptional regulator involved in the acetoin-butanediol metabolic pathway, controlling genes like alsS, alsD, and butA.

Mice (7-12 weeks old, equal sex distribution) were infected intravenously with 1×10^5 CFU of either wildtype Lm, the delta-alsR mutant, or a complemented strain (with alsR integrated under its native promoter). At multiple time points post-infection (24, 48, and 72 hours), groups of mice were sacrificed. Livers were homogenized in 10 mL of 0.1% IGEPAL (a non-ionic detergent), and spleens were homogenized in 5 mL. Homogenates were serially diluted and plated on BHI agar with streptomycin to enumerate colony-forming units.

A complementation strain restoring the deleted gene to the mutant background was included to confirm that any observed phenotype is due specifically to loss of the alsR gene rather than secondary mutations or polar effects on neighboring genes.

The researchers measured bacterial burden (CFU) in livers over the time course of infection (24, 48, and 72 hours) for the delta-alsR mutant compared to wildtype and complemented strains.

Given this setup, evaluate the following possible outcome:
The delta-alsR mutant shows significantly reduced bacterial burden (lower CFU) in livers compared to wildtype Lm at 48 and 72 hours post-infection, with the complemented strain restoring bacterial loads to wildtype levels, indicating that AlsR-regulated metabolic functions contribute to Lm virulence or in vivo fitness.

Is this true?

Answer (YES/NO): YES